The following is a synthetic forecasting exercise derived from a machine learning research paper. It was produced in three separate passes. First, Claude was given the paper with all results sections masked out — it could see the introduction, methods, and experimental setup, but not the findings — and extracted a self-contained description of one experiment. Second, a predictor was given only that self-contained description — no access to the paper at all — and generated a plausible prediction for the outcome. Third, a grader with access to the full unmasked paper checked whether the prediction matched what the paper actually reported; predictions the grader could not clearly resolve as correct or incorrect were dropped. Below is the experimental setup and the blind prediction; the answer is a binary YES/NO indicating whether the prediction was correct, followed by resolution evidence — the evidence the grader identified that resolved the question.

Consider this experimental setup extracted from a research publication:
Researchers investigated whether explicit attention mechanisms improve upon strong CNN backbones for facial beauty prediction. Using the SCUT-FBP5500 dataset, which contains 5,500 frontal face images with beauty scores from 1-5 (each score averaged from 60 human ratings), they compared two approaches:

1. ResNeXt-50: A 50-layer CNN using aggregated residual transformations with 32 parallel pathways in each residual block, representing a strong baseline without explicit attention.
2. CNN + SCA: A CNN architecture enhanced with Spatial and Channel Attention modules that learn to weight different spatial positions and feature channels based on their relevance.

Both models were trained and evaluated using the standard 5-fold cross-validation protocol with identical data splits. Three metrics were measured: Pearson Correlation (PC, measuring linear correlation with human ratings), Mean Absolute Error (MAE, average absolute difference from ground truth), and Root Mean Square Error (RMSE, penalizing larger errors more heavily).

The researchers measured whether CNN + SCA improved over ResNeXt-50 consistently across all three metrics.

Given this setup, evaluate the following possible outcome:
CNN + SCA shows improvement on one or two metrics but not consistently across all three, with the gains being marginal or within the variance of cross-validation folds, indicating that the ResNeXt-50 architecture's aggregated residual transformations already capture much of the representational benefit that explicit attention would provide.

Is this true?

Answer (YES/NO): NO